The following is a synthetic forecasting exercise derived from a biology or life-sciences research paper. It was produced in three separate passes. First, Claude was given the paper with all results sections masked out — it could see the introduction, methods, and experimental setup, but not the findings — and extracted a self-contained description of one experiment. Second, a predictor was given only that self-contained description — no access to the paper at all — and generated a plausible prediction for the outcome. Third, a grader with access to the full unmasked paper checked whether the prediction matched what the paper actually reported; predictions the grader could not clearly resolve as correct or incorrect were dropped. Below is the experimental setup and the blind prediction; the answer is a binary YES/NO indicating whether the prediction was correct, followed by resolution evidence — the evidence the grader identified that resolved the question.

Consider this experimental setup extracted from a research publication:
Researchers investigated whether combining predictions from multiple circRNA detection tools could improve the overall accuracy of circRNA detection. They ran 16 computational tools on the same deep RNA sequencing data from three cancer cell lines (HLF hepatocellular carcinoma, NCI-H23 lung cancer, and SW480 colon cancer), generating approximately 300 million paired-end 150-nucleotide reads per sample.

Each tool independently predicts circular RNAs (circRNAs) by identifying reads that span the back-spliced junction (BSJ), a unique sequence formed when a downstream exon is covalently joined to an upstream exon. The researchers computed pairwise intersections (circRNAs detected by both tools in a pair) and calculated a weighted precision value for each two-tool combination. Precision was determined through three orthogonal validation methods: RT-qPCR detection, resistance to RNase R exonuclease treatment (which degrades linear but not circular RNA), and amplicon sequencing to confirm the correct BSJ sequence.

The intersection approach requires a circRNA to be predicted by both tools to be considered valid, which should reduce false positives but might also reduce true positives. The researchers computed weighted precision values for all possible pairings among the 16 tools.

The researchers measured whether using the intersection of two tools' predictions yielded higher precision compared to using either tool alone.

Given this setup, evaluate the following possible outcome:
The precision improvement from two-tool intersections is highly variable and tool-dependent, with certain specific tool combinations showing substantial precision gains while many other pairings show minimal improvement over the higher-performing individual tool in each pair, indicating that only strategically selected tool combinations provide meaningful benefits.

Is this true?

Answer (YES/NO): NO